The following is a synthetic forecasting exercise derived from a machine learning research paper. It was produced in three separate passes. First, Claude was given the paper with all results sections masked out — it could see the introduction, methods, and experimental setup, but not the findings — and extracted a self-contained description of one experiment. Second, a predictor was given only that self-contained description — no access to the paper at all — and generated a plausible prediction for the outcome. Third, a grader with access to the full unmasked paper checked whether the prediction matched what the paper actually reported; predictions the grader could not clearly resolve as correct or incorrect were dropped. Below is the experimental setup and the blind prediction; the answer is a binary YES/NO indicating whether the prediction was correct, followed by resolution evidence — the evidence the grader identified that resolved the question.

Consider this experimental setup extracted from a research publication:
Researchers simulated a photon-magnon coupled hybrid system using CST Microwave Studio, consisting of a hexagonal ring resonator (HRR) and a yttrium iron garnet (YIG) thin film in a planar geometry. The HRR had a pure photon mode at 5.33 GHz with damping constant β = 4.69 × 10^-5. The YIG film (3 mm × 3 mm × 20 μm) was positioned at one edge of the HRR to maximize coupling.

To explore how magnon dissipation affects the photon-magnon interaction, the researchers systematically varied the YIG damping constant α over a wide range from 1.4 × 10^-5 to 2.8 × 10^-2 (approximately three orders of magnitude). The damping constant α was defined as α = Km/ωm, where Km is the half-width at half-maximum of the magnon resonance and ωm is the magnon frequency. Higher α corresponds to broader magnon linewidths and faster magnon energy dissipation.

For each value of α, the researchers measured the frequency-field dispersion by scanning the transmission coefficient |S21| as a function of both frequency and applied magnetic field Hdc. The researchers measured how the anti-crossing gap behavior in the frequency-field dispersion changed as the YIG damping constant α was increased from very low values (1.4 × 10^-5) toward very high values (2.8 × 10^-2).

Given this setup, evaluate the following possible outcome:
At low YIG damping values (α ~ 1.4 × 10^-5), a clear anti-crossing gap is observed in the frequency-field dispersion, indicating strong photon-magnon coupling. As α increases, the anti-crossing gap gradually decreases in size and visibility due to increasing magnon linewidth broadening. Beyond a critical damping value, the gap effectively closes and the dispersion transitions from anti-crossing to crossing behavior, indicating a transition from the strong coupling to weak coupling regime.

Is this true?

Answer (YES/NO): NO